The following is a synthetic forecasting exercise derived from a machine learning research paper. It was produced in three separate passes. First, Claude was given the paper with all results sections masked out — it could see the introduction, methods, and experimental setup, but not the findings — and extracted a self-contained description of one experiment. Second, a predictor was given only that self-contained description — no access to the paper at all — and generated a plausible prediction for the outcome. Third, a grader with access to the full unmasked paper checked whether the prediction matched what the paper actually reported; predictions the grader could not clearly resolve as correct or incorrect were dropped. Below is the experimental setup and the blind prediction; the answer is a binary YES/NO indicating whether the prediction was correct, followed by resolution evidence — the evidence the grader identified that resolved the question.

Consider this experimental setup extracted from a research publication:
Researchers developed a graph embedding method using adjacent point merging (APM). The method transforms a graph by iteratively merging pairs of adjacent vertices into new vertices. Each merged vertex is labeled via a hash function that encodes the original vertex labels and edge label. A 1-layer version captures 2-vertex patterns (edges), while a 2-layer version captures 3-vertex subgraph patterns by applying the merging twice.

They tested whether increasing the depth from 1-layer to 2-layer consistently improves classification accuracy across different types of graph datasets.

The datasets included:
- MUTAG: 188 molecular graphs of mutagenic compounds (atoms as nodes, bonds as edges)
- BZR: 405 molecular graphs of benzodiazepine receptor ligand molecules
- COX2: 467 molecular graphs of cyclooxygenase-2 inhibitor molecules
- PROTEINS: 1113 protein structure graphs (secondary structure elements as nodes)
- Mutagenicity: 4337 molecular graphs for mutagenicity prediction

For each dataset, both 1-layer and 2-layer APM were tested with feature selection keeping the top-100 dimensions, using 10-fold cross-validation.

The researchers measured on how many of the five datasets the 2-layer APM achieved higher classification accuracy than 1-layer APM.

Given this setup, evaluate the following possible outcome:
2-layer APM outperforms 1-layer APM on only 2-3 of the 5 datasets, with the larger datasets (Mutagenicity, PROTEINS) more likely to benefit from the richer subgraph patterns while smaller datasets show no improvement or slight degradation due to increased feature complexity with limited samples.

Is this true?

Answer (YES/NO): NO